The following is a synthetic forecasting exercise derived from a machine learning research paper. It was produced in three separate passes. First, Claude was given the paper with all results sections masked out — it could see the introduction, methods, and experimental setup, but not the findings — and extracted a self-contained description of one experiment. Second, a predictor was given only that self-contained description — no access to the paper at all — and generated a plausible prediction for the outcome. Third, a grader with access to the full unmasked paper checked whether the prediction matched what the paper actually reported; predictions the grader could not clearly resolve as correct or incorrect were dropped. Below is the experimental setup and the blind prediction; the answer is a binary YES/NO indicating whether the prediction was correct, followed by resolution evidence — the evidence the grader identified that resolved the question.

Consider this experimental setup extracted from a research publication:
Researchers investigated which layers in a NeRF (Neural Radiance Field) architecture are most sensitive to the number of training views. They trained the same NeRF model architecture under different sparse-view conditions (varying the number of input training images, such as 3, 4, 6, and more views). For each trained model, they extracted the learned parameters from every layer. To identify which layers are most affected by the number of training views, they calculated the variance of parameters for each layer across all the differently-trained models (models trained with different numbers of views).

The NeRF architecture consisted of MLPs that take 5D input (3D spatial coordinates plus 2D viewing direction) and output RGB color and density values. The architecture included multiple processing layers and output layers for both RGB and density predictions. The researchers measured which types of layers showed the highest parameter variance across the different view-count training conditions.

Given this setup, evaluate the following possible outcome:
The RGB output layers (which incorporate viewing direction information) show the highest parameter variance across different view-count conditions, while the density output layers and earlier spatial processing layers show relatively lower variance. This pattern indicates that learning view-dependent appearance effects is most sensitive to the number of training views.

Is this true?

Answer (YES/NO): NO